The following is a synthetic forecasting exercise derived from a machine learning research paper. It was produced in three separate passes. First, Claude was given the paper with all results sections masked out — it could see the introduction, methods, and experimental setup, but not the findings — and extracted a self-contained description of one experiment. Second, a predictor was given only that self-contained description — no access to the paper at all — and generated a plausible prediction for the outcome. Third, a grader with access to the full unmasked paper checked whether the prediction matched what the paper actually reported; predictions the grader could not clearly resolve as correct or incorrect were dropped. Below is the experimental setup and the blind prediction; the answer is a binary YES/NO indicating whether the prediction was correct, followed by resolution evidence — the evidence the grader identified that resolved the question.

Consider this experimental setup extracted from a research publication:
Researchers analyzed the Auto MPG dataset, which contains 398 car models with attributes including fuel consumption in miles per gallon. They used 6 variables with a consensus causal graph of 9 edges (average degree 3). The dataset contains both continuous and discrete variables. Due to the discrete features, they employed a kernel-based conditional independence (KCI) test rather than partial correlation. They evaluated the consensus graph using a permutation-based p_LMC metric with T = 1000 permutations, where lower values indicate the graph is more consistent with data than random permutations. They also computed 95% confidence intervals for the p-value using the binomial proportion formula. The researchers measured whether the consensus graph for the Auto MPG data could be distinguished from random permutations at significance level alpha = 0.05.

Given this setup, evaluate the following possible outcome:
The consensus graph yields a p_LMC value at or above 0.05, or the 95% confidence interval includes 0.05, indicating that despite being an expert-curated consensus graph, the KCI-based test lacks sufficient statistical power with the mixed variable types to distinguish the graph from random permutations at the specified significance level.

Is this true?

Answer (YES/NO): NO